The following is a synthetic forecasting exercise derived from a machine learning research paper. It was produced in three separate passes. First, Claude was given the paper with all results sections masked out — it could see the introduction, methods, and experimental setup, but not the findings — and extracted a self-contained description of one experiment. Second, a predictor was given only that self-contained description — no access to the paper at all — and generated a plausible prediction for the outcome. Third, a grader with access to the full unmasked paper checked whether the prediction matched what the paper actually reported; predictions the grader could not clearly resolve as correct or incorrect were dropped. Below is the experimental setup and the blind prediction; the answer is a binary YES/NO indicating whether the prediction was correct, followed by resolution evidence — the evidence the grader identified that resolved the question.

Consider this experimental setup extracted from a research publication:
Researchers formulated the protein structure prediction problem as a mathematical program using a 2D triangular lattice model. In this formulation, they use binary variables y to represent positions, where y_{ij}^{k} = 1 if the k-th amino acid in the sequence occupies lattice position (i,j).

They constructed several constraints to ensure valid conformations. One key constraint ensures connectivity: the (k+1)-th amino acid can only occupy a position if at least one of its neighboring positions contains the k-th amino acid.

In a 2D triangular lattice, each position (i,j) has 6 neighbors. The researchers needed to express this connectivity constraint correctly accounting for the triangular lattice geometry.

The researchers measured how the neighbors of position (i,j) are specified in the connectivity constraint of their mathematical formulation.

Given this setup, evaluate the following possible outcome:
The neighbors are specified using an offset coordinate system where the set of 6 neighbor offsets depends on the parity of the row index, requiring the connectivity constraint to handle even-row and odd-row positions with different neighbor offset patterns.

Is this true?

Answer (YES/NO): NO